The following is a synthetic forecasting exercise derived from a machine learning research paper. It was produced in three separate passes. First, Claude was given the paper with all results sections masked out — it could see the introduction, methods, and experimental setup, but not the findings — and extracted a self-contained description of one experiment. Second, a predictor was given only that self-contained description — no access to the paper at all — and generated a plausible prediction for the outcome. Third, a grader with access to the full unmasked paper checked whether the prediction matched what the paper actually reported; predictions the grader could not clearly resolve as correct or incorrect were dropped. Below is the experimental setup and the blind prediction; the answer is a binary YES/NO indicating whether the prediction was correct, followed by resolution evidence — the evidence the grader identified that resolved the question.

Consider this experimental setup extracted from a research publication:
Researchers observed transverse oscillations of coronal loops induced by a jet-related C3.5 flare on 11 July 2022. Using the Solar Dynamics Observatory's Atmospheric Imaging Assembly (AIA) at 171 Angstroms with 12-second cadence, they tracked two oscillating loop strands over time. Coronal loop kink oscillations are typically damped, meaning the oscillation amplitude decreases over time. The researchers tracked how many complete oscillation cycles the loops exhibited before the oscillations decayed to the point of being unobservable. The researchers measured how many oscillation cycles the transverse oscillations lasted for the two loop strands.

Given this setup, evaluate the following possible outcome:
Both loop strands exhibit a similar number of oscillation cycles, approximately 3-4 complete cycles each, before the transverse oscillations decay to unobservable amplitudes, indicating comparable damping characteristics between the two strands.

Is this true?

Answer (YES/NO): NO